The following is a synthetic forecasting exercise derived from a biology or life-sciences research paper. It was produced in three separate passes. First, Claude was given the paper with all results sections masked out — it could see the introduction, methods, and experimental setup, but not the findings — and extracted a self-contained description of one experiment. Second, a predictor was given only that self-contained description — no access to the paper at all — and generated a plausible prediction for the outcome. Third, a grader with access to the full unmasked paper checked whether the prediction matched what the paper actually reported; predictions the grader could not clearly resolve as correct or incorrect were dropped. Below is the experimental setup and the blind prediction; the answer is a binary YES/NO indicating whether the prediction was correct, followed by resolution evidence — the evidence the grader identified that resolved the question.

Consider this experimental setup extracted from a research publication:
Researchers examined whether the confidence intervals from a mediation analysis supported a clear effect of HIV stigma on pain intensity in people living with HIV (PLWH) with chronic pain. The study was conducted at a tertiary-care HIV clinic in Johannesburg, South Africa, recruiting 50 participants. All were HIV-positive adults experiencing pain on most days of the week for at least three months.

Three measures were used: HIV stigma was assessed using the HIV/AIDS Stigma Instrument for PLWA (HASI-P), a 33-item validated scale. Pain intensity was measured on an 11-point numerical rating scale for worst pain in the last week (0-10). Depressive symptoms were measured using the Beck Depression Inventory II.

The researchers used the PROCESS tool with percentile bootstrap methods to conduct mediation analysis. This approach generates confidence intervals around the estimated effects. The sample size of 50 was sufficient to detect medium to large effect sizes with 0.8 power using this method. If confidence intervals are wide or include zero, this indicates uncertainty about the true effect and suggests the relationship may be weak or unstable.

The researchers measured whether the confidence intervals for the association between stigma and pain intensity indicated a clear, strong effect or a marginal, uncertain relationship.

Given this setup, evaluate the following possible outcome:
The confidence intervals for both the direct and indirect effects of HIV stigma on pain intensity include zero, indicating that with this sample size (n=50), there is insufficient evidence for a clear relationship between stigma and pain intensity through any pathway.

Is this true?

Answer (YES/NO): NO